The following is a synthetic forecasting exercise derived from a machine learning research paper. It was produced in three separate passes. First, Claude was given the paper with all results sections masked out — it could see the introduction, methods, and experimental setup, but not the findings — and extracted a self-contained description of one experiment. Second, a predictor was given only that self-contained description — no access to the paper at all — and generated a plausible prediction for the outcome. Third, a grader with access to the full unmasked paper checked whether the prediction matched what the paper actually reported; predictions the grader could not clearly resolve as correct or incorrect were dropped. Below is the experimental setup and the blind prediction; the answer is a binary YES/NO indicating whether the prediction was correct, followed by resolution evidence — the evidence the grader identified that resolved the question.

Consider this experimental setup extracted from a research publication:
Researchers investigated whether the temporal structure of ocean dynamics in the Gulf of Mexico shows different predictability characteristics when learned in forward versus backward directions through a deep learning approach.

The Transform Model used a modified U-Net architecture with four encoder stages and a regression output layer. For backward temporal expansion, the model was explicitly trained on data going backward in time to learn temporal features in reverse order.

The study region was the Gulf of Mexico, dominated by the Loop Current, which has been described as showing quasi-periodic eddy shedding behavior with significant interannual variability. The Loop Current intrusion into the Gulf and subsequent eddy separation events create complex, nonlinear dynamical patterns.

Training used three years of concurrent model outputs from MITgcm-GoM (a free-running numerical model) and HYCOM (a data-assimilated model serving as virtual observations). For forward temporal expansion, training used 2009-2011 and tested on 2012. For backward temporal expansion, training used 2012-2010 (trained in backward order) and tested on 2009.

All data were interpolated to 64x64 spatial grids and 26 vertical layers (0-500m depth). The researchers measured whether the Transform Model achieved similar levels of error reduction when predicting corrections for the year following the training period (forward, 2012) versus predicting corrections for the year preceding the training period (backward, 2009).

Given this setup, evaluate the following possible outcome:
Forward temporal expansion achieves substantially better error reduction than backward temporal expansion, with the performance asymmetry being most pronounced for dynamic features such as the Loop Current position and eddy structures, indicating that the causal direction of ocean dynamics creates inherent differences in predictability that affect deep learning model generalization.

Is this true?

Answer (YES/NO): NO